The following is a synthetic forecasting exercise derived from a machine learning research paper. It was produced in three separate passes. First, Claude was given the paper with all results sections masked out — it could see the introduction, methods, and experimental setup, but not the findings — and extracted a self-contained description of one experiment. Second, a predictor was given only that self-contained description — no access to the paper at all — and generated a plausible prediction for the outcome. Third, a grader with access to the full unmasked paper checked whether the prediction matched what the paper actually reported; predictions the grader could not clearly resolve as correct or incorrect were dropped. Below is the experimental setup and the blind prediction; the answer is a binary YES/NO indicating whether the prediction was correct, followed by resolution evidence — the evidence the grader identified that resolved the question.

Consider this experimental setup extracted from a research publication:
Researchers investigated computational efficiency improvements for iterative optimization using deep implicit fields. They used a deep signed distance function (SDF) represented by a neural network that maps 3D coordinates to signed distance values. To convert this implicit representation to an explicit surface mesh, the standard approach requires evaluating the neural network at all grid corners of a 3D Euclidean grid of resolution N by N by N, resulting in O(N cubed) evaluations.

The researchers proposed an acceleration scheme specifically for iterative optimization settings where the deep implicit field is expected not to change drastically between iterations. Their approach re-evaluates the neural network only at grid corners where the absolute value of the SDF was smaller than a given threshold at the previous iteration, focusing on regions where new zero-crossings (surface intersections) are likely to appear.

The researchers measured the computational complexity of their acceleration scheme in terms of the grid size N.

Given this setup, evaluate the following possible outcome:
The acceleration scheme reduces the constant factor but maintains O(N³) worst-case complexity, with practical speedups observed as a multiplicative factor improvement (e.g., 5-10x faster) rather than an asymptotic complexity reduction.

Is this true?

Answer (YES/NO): NO